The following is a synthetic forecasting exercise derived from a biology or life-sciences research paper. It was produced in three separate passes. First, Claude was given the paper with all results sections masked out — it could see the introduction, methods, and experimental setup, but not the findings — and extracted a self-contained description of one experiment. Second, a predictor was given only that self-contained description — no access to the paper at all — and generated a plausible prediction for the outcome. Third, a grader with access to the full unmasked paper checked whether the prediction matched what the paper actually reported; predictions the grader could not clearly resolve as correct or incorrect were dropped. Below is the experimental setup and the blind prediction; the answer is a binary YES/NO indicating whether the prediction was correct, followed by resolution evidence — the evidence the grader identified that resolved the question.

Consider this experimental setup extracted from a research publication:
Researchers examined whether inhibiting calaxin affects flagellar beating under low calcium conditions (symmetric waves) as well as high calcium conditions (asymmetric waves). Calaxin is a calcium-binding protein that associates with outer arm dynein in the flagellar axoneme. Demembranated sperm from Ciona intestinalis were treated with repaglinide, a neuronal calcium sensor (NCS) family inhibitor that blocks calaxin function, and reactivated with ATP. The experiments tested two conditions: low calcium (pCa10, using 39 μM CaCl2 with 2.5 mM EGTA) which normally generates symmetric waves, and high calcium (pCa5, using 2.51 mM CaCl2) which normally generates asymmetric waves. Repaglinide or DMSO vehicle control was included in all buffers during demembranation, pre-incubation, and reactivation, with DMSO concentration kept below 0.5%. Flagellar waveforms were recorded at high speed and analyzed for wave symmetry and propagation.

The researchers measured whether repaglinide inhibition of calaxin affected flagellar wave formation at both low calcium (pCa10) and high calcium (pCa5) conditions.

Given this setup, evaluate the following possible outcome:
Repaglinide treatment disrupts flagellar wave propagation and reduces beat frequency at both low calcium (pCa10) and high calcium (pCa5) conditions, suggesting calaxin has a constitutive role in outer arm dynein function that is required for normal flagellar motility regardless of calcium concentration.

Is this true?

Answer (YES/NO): NO